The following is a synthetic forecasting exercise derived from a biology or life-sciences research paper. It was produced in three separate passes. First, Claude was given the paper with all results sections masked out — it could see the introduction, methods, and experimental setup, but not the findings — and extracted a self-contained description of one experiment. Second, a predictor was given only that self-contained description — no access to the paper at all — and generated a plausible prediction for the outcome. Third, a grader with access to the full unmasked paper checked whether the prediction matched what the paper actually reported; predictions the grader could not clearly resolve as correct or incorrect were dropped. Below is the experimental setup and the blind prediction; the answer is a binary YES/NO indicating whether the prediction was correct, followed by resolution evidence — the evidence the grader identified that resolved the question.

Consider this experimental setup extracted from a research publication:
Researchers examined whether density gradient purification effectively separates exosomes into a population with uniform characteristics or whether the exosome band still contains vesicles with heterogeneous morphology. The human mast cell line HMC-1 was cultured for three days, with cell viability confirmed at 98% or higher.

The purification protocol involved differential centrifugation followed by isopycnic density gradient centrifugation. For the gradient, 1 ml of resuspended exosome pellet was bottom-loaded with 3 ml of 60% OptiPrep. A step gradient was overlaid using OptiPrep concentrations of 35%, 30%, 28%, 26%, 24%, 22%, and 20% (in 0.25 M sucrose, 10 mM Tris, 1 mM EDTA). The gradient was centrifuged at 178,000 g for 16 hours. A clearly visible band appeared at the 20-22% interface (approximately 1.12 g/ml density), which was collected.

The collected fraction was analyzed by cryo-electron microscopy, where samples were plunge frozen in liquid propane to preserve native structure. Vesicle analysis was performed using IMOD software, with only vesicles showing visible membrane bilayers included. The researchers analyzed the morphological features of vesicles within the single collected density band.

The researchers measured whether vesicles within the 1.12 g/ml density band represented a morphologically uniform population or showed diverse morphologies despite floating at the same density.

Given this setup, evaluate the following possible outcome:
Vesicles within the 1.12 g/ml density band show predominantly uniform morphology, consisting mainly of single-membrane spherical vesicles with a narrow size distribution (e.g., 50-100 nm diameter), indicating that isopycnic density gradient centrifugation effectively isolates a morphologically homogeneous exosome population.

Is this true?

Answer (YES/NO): NO